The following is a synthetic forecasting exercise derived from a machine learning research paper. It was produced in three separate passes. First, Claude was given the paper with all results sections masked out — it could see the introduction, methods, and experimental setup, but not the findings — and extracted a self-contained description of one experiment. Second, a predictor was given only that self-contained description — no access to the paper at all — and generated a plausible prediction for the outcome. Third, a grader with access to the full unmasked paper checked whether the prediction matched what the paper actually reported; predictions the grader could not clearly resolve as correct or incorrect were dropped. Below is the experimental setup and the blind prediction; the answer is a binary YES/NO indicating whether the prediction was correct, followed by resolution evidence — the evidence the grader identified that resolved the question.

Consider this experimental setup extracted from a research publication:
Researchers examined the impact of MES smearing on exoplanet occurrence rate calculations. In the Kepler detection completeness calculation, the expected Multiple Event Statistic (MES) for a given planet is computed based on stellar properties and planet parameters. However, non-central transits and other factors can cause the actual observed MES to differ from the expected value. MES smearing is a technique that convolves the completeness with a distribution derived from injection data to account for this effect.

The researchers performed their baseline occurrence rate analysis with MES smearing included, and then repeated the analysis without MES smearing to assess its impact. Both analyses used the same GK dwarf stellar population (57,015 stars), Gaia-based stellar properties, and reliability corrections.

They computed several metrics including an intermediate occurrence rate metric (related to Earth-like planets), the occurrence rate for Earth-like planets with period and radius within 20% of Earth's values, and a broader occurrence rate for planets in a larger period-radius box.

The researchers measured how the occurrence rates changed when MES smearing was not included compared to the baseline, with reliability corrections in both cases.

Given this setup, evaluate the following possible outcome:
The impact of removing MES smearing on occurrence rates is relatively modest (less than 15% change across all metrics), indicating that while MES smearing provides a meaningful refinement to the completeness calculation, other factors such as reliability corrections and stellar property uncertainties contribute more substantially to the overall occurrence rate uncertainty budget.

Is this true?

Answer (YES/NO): YES